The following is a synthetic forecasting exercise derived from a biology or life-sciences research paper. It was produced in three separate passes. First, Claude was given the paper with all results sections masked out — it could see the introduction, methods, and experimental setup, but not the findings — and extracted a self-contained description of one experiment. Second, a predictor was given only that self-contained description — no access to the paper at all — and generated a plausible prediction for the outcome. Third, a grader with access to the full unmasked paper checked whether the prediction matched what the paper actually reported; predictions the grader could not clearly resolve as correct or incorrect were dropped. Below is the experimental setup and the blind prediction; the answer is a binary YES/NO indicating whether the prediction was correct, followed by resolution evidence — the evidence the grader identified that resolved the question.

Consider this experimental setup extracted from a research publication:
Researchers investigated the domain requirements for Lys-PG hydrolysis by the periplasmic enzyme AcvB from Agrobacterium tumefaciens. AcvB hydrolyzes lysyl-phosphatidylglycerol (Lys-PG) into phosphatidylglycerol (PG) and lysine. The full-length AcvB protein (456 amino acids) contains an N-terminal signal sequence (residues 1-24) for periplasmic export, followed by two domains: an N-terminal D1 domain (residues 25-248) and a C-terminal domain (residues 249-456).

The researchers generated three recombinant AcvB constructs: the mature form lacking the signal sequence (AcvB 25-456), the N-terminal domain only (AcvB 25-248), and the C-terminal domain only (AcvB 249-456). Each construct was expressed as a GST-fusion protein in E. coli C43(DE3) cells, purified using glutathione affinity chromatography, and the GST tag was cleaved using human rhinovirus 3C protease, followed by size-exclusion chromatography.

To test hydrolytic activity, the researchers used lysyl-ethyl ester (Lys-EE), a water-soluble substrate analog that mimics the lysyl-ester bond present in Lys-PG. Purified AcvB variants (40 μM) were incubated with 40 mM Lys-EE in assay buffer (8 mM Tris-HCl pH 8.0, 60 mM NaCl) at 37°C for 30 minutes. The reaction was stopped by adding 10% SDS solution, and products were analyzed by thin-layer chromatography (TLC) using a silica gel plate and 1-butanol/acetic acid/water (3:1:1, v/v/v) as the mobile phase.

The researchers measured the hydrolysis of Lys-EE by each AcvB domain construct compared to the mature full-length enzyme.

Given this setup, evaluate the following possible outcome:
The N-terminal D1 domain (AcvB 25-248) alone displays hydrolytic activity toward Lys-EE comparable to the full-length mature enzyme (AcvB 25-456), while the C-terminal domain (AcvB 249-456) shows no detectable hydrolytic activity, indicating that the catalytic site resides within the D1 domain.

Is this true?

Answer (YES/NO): NO